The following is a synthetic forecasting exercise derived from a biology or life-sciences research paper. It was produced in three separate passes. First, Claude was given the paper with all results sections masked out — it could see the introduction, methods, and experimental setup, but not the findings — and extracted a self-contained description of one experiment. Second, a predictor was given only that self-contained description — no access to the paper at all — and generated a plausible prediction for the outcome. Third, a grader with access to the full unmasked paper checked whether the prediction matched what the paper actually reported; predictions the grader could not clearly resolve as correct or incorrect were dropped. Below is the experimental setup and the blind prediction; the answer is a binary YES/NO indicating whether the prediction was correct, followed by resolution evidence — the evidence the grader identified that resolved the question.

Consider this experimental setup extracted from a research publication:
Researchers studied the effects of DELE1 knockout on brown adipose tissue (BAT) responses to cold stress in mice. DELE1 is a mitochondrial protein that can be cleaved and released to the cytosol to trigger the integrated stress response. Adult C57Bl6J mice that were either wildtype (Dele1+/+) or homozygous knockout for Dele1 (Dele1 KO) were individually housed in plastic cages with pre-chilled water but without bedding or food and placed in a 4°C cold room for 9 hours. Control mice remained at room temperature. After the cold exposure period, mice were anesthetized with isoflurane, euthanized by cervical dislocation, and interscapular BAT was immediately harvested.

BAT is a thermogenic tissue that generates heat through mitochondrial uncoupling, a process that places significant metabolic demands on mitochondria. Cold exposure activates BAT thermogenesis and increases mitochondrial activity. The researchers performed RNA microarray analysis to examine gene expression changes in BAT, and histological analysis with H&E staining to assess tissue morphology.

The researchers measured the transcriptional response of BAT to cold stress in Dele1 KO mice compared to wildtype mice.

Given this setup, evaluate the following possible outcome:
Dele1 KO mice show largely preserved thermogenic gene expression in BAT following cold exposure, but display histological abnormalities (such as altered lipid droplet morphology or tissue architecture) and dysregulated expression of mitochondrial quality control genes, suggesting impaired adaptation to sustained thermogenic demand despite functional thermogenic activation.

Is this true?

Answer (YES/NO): NO